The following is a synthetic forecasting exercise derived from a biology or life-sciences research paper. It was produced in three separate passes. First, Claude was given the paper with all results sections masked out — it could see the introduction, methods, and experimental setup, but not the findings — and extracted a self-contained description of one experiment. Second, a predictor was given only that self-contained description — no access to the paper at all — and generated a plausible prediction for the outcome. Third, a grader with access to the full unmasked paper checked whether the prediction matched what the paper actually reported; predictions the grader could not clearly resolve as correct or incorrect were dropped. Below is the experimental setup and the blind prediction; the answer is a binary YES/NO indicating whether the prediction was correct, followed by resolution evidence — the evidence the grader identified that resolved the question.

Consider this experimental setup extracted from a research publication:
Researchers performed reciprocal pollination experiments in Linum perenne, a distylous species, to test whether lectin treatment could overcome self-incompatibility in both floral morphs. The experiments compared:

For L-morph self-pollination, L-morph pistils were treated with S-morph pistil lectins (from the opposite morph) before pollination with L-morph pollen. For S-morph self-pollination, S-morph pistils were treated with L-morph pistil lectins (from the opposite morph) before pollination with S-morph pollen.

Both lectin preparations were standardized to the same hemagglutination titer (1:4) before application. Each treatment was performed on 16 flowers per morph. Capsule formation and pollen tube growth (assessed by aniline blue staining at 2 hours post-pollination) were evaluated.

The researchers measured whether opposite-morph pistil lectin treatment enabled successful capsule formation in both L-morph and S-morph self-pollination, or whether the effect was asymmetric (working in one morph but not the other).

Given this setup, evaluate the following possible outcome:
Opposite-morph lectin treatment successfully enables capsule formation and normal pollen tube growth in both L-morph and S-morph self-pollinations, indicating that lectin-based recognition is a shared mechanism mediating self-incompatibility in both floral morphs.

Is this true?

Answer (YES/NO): YES